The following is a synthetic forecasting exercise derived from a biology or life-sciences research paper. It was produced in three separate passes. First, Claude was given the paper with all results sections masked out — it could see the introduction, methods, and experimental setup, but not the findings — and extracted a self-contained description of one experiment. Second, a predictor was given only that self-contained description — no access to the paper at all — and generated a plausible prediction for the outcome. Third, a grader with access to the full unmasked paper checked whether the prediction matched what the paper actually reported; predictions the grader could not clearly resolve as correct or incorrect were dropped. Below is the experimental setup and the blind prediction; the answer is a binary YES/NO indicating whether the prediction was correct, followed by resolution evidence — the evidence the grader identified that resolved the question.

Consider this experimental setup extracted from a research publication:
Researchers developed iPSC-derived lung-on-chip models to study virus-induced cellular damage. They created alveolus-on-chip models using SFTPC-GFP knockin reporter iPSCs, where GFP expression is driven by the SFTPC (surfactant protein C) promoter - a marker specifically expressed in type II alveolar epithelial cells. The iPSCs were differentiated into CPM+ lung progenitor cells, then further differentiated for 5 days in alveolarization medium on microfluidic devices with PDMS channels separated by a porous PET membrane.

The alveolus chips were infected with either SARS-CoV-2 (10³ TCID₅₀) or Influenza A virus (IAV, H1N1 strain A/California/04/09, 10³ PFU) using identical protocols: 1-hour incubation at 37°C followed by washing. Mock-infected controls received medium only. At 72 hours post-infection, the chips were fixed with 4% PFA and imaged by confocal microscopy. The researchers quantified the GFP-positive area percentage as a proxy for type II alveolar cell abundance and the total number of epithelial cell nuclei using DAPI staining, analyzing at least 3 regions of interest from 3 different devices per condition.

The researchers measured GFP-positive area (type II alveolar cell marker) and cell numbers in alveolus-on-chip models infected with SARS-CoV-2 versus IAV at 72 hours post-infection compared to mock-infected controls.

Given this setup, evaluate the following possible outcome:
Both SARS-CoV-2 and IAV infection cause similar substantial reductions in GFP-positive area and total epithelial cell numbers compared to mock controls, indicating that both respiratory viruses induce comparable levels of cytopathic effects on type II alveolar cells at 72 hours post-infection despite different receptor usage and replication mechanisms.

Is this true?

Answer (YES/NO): NO